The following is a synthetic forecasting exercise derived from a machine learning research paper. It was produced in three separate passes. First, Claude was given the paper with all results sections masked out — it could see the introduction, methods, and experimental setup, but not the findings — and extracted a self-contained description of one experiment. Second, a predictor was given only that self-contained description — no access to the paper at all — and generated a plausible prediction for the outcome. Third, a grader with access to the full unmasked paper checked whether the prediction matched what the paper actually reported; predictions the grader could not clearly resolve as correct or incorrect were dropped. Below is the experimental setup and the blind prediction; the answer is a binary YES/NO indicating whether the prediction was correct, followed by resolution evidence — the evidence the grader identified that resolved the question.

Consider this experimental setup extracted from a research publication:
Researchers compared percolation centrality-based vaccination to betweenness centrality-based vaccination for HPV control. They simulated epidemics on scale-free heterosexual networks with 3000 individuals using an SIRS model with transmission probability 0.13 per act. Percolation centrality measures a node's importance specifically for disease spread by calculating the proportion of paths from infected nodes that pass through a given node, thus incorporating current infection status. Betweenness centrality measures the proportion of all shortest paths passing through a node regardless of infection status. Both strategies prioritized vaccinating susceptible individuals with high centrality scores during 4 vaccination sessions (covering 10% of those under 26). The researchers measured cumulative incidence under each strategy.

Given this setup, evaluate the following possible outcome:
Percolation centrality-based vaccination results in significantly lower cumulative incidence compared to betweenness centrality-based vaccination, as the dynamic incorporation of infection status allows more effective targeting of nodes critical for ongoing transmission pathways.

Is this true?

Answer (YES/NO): NO